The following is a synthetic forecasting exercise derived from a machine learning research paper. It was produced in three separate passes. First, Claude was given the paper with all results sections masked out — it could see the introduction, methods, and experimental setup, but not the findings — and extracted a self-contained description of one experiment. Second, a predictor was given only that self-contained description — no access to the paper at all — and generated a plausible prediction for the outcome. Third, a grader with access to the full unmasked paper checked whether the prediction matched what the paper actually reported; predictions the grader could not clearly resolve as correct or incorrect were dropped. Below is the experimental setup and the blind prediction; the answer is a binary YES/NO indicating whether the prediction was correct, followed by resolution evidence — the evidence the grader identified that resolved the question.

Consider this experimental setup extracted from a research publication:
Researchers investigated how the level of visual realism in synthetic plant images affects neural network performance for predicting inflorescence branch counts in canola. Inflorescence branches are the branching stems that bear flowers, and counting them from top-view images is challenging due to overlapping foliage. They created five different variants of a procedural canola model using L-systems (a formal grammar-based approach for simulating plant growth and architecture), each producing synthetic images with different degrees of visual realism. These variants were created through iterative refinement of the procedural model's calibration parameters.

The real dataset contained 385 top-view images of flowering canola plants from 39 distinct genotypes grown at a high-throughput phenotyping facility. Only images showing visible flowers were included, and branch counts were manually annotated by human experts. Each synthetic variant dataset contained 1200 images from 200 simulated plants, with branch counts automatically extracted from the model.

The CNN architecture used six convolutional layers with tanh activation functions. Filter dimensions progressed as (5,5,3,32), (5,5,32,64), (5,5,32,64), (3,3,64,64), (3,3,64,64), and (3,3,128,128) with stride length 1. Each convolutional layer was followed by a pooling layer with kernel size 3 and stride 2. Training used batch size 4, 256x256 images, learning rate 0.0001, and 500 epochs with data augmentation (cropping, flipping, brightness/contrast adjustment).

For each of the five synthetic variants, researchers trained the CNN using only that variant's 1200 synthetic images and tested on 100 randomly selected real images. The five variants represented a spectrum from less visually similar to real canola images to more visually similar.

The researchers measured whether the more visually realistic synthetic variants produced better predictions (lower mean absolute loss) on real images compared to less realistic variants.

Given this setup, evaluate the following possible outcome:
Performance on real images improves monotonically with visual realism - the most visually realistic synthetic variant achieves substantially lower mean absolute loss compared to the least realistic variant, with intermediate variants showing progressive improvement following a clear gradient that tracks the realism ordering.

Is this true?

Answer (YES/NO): NO